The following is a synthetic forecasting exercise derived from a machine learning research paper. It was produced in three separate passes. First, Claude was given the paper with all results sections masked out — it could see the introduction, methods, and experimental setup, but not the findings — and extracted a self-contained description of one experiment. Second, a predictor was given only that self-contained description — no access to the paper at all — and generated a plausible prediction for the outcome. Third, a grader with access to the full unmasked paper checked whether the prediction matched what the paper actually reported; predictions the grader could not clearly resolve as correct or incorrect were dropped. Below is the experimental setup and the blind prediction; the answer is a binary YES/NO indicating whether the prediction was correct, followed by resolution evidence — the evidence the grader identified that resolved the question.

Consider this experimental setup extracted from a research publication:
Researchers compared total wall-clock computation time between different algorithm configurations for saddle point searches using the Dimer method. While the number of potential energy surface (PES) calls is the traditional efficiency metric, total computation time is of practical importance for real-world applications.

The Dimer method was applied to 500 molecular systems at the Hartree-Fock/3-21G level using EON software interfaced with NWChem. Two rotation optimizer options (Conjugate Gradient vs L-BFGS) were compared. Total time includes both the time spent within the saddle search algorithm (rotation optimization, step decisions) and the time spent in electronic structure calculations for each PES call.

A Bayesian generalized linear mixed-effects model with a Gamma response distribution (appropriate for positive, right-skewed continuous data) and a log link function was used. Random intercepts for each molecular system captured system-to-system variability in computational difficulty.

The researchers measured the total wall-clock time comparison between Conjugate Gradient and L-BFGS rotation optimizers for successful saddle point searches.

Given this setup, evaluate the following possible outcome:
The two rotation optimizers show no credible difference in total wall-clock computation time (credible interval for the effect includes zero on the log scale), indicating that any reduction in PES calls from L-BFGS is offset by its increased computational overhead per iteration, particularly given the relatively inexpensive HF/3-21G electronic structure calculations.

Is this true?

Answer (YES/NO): NO